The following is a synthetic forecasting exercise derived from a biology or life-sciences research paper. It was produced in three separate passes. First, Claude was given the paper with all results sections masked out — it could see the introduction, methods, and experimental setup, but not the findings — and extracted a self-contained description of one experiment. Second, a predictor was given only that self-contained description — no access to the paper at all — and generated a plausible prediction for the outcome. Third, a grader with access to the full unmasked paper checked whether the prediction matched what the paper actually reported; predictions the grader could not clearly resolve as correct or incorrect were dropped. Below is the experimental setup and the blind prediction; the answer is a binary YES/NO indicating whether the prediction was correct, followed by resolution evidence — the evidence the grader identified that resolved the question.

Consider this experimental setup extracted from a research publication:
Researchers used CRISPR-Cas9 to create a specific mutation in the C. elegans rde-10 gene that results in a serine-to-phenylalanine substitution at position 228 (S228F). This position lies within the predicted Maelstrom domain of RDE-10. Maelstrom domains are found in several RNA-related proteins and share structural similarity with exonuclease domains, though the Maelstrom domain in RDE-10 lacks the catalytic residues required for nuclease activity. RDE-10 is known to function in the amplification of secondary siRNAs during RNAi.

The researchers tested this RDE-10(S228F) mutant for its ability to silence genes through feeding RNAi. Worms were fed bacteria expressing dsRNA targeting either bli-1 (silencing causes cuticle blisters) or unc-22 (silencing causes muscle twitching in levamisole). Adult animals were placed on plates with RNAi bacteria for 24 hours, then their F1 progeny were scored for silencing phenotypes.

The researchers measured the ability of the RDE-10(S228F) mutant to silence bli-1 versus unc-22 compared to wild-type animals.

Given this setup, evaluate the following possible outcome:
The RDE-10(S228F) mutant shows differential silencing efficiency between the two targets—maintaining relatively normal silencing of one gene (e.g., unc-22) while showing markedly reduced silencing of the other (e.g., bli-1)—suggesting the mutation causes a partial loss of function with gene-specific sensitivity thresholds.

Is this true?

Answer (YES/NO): YES